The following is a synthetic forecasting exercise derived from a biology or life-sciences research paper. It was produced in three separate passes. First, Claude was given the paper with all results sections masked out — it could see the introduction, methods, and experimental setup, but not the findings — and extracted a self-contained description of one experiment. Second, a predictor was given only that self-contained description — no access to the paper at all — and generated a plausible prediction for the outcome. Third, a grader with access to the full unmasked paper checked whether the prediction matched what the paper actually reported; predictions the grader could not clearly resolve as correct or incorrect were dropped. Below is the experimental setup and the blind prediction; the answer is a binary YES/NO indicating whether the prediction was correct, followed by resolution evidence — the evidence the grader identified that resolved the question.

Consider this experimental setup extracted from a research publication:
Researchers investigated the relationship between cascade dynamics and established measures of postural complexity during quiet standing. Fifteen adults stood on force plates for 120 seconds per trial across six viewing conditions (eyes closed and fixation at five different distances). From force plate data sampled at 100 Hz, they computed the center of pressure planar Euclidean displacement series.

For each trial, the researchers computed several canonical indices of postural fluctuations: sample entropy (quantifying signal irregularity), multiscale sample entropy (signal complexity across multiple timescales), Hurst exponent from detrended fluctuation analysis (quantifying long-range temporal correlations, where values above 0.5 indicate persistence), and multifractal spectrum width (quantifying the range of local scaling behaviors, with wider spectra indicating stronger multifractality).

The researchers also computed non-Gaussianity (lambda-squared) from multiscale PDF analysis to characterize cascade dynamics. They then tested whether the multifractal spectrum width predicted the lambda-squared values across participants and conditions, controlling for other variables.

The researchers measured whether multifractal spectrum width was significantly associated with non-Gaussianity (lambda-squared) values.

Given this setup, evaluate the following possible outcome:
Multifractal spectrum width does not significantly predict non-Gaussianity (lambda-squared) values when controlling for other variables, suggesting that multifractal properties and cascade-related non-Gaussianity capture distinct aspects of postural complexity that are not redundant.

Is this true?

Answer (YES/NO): NO